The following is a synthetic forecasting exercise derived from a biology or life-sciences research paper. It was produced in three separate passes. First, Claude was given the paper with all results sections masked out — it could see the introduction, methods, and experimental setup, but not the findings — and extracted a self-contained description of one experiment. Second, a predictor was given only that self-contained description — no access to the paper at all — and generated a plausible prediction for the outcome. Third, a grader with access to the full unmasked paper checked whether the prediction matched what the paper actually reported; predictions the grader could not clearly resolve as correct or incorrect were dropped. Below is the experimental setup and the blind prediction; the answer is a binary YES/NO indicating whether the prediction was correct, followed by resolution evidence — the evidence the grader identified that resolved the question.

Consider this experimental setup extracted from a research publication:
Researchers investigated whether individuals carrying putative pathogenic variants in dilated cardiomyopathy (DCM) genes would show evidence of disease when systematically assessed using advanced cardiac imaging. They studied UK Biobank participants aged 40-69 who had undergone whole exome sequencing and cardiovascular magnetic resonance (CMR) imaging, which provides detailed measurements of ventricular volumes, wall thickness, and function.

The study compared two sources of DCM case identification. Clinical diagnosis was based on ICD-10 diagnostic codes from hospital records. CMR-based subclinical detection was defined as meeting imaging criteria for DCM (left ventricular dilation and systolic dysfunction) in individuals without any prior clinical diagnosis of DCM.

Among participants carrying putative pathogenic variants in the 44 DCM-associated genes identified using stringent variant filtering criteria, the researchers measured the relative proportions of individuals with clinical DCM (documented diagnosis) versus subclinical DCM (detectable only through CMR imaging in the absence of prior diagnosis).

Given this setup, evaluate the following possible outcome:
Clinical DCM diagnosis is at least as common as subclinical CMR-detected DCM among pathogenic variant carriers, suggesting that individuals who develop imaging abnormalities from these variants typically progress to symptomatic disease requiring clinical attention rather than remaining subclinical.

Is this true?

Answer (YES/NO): NO